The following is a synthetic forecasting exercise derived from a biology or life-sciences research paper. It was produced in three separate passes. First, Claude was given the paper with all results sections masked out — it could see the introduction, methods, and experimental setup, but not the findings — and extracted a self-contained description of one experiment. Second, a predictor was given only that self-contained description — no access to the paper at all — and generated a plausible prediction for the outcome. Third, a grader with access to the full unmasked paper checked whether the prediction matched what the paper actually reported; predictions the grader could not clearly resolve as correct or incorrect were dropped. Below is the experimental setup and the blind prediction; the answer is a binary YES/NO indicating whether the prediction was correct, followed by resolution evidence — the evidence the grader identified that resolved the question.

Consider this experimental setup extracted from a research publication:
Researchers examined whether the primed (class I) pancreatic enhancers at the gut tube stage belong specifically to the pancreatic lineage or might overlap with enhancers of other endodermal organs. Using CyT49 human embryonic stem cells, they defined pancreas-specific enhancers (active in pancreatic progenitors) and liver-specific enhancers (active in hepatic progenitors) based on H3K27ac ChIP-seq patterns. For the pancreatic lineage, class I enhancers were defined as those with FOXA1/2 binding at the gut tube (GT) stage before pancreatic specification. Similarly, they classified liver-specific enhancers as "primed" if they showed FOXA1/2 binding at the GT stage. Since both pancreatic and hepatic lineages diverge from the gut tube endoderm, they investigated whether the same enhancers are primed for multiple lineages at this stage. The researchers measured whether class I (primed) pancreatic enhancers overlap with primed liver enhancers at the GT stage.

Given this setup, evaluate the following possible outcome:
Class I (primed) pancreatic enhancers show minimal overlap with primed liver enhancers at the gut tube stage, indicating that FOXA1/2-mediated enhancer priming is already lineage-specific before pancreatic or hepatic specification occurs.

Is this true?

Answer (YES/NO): NO